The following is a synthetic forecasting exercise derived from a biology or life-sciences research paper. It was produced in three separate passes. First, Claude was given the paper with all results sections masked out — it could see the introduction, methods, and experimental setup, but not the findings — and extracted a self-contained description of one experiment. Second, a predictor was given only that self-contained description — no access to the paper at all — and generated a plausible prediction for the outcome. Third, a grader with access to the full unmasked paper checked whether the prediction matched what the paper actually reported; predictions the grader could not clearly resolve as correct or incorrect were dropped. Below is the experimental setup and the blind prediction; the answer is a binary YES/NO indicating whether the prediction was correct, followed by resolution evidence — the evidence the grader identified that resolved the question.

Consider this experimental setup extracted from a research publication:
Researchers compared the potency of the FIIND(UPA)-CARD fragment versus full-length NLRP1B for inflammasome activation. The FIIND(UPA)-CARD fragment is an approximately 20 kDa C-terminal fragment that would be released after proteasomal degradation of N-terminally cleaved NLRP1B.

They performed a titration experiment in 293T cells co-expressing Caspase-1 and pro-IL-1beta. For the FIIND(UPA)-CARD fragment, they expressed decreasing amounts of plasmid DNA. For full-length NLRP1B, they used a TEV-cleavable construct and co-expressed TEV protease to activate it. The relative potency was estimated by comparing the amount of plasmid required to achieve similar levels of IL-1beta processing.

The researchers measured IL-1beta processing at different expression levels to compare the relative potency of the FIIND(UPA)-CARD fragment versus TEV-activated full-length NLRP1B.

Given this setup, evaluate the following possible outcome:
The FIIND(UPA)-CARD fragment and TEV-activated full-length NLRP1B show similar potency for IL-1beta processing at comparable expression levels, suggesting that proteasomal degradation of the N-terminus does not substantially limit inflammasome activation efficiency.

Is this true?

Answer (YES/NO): NO